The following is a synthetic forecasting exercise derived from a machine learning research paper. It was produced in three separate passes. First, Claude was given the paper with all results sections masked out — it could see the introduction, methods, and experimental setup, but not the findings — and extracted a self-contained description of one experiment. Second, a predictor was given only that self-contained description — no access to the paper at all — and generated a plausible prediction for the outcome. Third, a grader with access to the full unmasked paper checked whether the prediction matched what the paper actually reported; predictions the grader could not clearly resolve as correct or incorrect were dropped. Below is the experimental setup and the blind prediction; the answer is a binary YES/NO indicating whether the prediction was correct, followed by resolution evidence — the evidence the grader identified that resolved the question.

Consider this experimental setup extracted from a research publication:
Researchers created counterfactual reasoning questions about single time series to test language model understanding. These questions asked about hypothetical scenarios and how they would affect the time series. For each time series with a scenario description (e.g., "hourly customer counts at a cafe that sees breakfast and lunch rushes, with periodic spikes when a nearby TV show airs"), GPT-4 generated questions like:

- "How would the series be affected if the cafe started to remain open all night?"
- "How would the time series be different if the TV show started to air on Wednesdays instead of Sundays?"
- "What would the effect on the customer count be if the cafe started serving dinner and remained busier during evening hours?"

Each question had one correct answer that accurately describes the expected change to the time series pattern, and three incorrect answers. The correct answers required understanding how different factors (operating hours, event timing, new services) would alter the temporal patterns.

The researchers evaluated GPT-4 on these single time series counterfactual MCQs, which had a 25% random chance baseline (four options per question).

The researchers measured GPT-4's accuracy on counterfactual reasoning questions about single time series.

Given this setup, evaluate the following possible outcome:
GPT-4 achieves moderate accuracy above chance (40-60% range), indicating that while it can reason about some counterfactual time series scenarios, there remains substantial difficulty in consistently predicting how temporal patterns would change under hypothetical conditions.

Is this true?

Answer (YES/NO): NO